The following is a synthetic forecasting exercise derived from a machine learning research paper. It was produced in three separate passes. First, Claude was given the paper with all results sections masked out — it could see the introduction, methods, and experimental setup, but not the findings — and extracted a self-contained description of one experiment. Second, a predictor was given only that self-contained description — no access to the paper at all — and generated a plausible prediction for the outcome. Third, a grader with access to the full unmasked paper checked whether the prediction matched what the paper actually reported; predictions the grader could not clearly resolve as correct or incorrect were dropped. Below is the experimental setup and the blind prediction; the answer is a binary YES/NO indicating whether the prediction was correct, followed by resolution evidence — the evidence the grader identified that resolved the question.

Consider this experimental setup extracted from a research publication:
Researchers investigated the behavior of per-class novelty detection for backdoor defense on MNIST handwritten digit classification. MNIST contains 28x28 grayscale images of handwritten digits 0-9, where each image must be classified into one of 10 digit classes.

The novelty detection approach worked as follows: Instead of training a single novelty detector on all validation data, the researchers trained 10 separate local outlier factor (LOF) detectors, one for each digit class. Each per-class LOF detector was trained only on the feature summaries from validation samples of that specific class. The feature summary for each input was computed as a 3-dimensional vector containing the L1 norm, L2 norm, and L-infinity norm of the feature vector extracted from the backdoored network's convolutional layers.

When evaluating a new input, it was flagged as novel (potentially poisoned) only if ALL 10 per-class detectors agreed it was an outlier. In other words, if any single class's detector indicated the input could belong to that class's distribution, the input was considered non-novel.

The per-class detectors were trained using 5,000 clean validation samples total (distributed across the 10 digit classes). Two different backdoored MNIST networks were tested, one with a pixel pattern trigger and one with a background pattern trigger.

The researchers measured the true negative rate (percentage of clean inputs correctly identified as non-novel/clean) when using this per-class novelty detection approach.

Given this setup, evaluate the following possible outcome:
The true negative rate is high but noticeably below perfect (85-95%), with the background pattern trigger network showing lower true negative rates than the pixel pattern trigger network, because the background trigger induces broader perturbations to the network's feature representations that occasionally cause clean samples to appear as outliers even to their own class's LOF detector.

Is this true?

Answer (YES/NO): NO